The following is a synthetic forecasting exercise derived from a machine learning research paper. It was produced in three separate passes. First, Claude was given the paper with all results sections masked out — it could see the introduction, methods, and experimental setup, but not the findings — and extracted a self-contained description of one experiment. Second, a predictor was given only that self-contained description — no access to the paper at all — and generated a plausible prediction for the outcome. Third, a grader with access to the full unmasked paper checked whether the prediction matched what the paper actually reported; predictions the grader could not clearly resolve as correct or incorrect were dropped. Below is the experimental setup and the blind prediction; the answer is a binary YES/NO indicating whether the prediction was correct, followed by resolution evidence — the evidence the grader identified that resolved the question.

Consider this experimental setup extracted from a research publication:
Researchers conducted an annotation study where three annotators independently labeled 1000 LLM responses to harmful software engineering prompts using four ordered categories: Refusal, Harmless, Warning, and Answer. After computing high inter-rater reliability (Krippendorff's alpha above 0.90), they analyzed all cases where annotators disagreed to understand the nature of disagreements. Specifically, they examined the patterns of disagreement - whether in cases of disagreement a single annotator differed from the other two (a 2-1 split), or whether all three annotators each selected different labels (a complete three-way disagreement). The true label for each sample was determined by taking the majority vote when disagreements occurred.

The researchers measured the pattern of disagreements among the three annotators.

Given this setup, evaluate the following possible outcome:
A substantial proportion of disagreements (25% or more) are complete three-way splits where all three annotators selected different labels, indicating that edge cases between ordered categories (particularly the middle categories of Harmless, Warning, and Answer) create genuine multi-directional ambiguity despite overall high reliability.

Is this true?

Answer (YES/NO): NO